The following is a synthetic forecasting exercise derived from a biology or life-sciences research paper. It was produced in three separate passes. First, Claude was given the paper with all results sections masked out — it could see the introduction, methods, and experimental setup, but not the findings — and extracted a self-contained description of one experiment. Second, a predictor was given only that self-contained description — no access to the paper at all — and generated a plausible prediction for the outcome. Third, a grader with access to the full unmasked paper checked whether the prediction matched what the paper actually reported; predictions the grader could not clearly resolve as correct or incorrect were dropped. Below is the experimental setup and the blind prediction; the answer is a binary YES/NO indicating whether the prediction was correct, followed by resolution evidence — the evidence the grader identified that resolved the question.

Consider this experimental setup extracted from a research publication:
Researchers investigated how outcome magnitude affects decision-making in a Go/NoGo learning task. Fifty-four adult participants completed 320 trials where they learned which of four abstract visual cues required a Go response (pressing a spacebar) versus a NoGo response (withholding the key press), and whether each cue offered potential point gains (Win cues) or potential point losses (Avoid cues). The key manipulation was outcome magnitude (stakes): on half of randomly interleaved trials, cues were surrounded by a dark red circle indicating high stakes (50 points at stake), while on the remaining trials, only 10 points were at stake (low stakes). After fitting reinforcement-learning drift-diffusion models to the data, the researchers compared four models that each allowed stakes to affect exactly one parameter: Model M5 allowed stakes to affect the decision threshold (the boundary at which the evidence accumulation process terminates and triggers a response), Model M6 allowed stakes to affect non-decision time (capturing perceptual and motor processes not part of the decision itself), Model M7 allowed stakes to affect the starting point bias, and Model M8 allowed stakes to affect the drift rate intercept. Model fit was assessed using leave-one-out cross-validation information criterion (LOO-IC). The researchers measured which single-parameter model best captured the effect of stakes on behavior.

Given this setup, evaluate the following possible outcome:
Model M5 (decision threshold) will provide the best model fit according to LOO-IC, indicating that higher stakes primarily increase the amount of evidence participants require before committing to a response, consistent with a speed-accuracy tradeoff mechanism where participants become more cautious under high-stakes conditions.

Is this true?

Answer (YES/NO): NO